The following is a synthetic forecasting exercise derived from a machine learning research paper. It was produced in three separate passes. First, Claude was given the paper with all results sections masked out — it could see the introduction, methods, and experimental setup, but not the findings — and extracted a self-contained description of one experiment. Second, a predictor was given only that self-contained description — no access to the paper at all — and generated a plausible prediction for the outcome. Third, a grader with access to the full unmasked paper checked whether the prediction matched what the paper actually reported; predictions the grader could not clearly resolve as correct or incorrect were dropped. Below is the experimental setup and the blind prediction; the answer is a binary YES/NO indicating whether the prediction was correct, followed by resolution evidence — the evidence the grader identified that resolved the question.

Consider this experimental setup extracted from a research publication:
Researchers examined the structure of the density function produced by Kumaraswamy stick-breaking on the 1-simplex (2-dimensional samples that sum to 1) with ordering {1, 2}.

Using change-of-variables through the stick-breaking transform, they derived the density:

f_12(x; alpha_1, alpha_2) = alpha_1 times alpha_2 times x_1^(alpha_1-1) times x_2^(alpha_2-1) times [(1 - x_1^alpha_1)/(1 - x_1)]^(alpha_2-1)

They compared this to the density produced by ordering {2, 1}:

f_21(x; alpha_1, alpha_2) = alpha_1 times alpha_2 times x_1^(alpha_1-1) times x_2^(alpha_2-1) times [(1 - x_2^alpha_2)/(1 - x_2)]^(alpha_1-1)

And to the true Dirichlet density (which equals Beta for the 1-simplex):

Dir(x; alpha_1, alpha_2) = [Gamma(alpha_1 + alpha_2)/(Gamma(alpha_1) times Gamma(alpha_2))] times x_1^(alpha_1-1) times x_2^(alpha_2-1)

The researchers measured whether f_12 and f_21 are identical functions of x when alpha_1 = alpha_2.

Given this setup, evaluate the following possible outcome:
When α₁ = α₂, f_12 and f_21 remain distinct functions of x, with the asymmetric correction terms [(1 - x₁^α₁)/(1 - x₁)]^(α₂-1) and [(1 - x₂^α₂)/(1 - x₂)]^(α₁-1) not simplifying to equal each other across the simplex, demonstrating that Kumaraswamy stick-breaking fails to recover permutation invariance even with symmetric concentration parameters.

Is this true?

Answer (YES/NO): YES